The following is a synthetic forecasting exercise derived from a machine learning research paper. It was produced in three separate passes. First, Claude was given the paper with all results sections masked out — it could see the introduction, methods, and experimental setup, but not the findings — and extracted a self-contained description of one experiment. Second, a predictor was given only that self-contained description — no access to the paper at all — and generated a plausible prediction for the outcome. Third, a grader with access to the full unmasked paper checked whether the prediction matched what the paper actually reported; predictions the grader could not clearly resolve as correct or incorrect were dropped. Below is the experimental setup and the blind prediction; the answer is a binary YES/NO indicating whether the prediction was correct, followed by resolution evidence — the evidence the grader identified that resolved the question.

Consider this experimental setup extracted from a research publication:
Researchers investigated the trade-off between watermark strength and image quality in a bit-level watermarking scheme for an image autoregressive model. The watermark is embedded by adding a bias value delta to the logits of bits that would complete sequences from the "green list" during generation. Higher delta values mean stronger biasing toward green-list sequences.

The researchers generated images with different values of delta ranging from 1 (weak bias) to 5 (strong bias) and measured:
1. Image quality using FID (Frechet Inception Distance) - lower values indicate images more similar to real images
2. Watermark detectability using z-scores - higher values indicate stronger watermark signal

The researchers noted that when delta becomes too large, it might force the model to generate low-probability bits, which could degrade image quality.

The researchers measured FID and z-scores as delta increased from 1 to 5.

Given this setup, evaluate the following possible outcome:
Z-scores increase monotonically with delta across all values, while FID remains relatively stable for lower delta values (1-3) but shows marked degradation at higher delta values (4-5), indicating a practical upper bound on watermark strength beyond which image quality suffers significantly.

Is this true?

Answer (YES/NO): YES